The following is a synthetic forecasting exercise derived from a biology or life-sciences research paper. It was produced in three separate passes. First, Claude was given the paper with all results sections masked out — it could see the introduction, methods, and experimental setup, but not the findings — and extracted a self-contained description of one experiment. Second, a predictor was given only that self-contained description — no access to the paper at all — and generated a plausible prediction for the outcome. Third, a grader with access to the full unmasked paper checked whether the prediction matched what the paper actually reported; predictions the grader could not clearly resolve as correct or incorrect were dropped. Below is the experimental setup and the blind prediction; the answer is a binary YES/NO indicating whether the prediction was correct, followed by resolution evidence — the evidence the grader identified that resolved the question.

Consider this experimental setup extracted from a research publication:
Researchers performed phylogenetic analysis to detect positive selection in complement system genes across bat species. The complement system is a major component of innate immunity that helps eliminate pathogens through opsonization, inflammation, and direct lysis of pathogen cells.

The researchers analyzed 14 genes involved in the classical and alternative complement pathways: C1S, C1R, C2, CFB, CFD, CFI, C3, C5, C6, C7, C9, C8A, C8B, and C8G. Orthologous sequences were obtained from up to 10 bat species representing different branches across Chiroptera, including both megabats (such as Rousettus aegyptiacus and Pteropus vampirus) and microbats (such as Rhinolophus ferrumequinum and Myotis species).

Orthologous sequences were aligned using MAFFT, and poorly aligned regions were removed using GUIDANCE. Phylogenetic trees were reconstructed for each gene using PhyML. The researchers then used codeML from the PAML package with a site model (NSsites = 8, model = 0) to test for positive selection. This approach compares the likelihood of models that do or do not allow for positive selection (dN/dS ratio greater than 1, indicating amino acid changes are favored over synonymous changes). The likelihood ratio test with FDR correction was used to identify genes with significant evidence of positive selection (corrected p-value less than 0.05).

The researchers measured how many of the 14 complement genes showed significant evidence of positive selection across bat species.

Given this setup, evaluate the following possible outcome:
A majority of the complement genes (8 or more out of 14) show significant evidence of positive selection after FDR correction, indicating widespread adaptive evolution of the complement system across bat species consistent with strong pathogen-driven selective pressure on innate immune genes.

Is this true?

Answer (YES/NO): YES